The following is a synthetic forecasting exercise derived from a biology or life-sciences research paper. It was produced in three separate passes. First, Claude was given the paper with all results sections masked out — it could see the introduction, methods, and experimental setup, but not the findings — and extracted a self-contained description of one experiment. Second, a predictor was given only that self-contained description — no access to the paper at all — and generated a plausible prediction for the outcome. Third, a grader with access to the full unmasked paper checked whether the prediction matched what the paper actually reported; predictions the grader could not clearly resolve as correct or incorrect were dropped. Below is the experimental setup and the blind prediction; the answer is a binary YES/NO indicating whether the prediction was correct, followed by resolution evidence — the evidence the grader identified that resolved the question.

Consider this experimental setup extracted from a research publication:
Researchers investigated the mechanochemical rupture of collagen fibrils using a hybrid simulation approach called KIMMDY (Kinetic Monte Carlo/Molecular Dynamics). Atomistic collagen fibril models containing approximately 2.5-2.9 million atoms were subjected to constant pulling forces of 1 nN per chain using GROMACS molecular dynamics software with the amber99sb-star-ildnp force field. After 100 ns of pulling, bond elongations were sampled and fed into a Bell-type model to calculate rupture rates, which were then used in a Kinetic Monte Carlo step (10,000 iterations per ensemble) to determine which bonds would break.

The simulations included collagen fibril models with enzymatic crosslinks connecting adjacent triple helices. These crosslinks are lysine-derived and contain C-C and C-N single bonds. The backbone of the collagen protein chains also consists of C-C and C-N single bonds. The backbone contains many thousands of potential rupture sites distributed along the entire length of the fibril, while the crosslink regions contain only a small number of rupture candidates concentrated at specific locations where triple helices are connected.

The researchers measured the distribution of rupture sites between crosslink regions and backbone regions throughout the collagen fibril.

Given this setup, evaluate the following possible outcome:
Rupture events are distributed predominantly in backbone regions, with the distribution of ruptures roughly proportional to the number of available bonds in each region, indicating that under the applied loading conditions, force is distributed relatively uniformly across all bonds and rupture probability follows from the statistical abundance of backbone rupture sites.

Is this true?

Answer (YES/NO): NO